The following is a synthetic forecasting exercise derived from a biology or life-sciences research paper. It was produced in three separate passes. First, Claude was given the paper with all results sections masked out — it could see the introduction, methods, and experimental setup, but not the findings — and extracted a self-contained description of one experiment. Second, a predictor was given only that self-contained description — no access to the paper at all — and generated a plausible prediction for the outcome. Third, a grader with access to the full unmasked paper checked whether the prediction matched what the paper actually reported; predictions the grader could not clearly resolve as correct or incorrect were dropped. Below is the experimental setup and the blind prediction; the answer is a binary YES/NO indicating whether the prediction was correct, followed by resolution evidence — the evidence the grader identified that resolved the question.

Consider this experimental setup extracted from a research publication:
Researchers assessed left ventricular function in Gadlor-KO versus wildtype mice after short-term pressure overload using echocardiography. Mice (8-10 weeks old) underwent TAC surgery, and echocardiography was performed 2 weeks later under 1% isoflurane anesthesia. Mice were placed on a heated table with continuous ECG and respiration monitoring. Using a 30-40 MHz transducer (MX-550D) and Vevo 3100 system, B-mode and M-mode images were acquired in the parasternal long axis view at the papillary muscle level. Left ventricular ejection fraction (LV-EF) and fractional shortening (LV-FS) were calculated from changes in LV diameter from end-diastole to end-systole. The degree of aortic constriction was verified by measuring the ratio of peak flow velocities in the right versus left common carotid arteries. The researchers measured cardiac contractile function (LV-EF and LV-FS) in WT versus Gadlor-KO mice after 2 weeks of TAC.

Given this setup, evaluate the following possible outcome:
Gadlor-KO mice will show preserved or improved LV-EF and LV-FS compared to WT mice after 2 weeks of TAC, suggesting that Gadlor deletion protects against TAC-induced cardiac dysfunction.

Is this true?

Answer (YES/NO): YES